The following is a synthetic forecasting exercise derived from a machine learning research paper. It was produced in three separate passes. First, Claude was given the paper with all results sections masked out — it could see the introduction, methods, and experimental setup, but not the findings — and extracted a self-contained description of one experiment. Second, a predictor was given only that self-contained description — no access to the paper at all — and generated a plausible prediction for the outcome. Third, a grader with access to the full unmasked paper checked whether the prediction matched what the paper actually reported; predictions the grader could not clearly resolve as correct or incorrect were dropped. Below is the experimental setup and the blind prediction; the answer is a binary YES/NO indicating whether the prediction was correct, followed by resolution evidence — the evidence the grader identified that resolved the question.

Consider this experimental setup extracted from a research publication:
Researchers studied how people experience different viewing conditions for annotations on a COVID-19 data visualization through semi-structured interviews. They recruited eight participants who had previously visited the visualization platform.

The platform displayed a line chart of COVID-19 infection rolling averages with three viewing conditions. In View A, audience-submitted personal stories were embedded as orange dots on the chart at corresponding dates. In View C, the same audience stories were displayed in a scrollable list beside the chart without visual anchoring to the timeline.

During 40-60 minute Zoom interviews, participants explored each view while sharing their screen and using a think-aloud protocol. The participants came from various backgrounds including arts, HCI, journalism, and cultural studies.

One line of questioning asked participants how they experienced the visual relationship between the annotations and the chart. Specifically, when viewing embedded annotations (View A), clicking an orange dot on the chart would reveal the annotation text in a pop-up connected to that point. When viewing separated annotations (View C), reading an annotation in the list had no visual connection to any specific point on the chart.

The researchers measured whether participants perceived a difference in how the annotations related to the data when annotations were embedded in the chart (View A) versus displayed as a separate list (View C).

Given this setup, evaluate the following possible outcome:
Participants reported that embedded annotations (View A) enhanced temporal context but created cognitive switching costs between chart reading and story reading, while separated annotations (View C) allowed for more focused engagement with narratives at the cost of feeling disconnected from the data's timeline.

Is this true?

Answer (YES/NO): NO